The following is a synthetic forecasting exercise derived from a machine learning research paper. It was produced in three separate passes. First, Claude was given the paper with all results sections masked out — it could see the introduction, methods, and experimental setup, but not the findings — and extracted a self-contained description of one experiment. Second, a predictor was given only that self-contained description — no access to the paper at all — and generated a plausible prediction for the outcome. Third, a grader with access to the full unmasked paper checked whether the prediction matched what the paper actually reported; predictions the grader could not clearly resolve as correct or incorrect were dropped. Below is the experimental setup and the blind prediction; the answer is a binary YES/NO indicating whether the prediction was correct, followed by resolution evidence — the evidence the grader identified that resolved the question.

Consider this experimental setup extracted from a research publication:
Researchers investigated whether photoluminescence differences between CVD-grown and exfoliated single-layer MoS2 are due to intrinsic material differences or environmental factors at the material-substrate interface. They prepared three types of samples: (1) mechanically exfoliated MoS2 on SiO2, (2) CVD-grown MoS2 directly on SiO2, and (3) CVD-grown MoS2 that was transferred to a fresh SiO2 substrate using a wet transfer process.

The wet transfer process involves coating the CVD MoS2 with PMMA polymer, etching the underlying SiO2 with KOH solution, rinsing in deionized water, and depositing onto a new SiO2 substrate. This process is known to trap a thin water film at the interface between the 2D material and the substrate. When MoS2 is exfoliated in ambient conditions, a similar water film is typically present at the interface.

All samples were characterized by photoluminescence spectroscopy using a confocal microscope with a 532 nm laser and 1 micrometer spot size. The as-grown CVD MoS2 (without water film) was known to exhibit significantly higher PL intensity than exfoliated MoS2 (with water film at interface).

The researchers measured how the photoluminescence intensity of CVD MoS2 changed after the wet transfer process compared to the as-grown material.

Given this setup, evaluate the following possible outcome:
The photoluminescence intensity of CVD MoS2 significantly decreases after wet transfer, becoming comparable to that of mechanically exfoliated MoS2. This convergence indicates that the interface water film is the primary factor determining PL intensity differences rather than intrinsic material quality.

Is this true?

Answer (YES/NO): YES